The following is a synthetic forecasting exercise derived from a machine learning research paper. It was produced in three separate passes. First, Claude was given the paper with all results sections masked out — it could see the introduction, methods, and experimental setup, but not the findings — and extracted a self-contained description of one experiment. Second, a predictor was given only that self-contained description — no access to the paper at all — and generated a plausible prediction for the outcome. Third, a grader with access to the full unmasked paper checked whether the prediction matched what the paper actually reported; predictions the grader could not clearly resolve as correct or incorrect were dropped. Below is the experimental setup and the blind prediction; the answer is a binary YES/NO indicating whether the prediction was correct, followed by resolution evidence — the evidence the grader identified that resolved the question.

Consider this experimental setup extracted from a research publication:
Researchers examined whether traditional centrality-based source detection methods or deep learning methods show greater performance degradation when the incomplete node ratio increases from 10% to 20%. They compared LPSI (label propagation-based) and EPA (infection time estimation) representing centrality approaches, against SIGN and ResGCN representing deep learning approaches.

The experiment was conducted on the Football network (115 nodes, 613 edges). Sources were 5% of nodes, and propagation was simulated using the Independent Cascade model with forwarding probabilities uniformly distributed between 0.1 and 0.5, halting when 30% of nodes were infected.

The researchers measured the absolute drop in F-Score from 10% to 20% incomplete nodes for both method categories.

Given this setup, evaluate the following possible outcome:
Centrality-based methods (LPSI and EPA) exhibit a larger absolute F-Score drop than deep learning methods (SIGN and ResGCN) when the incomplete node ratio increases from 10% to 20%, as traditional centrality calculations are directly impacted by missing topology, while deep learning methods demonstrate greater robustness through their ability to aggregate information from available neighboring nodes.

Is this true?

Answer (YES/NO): NO